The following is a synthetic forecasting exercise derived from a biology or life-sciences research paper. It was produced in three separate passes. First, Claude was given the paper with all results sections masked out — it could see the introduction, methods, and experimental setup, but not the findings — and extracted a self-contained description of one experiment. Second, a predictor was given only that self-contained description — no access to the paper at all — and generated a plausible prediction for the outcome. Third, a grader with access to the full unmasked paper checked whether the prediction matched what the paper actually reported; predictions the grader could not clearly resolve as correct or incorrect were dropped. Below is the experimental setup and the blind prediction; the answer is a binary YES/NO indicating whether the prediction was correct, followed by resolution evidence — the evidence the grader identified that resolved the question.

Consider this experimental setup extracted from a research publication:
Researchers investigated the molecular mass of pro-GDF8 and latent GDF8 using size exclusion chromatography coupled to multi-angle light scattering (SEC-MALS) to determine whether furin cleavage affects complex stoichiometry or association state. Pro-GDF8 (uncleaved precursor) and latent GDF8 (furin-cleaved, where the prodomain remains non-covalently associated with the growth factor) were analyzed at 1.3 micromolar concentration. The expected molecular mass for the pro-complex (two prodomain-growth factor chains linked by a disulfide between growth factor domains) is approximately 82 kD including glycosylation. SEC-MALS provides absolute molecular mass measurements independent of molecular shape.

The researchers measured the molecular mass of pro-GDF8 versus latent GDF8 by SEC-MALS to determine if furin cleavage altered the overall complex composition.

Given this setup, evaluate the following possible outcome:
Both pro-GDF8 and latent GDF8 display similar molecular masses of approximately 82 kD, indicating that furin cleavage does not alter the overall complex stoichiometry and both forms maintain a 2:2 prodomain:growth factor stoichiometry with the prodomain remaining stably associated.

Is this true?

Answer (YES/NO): YES